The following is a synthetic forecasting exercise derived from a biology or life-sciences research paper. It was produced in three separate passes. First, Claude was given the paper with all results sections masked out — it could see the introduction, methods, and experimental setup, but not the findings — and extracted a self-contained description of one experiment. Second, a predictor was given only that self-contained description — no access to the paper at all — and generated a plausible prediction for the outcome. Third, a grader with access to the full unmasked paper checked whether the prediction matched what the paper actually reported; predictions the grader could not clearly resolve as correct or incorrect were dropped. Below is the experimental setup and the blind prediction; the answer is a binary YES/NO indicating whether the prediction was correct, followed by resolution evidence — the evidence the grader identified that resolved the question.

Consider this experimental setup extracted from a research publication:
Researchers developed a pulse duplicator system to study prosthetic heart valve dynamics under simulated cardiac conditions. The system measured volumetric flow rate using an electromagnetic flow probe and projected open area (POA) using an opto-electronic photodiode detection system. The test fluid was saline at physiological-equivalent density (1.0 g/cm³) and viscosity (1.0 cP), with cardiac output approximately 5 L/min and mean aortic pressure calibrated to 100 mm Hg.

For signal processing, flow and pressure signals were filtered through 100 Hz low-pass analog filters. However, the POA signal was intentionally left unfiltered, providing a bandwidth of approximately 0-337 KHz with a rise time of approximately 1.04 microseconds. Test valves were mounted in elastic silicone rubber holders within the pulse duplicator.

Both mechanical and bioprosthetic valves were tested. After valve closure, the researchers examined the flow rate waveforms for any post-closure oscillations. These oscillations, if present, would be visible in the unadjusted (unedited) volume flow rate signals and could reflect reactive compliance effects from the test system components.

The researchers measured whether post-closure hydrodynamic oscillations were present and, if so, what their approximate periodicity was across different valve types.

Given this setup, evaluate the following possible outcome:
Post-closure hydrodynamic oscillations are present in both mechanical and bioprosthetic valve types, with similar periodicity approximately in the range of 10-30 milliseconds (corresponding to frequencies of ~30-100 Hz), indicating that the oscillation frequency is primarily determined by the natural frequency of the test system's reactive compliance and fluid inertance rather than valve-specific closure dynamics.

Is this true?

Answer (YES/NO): YES